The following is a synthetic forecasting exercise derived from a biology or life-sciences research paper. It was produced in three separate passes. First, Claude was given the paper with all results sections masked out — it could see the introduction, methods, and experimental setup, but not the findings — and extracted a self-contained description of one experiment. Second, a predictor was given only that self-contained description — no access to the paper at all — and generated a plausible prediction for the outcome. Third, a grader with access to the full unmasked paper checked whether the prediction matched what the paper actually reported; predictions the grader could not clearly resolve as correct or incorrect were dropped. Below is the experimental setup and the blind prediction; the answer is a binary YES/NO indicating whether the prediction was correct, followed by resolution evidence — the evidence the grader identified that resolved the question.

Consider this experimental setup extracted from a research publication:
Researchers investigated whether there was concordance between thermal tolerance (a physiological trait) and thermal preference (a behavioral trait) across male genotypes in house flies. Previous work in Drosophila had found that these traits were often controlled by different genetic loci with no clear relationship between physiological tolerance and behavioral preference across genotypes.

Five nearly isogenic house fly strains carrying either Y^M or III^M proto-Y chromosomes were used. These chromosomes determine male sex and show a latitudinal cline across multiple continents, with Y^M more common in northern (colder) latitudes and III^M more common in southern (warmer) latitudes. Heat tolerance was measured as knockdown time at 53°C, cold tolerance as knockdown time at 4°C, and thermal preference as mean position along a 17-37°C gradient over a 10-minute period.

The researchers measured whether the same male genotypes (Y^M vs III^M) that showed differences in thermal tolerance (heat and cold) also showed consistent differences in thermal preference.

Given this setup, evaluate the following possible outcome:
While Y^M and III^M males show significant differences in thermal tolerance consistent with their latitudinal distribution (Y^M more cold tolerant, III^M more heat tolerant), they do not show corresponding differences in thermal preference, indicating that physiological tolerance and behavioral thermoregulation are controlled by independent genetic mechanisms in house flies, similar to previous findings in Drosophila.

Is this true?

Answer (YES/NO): NO